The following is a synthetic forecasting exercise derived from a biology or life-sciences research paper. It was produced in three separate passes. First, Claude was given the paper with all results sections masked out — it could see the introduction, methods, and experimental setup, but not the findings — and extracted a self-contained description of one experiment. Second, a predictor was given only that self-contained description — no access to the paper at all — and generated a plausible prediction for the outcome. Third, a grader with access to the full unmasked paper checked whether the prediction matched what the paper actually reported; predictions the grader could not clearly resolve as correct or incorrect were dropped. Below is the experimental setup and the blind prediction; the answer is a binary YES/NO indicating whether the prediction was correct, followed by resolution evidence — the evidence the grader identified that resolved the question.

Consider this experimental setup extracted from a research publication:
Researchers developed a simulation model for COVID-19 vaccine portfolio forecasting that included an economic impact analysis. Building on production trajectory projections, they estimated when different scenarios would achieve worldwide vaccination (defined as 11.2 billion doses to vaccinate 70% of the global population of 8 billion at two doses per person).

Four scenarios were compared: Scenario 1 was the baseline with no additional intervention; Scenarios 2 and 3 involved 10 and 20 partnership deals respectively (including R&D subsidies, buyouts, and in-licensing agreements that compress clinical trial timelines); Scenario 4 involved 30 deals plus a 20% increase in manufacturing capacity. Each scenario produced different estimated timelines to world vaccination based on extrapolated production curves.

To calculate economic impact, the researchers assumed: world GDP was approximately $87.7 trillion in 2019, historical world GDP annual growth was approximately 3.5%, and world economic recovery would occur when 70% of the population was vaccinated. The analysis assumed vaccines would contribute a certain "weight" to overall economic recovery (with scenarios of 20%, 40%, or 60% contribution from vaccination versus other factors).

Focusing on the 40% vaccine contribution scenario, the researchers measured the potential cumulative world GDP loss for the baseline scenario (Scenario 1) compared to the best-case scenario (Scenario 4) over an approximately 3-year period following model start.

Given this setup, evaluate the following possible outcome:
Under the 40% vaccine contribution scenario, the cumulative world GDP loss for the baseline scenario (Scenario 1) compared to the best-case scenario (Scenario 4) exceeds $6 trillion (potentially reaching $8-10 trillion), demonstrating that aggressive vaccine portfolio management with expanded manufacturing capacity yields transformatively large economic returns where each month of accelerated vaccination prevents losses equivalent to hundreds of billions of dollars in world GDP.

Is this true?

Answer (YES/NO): NO